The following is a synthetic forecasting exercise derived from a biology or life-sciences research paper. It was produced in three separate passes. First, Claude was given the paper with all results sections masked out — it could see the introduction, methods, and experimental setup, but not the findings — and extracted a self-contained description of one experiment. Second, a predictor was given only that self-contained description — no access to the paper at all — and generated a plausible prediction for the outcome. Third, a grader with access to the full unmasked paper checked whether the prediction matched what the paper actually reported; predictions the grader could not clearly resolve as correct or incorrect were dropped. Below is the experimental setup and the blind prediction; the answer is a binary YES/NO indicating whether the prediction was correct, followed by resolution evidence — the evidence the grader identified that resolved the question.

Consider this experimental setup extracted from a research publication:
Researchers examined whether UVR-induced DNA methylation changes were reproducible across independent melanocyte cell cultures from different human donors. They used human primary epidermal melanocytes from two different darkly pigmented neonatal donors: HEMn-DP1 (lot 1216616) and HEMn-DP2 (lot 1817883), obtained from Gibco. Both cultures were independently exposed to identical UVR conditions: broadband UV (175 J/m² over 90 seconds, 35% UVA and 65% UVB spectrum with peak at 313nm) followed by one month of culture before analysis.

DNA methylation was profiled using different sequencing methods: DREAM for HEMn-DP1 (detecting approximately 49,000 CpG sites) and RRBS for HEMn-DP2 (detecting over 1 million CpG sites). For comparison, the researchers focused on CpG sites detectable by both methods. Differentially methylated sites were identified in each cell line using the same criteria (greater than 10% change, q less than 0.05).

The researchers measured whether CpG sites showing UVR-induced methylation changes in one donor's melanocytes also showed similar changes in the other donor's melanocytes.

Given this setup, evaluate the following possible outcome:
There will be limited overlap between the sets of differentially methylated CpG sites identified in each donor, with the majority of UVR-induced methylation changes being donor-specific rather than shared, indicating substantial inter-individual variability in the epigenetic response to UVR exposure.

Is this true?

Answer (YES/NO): YES